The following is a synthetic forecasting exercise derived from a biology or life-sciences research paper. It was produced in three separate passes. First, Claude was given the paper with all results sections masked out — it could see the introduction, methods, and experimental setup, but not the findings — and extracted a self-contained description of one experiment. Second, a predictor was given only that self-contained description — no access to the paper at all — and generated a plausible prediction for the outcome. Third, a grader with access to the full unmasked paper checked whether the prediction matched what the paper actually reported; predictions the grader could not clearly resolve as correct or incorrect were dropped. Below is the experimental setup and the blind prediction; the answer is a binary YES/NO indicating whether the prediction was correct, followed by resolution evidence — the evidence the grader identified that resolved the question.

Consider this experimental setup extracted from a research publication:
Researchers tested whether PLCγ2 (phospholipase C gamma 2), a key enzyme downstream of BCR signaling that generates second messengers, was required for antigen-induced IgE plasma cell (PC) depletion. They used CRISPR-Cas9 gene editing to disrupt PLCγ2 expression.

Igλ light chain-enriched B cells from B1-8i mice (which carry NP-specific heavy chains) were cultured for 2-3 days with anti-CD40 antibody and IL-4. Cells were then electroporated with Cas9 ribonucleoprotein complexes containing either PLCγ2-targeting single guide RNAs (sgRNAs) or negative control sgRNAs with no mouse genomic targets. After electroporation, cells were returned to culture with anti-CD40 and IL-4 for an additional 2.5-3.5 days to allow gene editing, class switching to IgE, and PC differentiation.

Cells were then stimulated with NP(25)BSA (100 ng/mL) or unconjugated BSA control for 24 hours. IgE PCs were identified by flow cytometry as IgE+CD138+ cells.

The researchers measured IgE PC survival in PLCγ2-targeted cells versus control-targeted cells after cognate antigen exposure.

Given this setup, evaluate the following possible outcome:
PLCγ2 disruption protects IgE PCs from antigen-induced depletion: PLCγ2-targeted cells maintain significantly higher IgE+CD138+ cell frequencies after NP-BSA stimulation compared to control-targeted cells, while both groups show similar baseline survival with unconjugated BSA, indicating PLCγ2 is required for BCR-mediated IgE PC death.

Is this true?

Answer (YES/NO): YES